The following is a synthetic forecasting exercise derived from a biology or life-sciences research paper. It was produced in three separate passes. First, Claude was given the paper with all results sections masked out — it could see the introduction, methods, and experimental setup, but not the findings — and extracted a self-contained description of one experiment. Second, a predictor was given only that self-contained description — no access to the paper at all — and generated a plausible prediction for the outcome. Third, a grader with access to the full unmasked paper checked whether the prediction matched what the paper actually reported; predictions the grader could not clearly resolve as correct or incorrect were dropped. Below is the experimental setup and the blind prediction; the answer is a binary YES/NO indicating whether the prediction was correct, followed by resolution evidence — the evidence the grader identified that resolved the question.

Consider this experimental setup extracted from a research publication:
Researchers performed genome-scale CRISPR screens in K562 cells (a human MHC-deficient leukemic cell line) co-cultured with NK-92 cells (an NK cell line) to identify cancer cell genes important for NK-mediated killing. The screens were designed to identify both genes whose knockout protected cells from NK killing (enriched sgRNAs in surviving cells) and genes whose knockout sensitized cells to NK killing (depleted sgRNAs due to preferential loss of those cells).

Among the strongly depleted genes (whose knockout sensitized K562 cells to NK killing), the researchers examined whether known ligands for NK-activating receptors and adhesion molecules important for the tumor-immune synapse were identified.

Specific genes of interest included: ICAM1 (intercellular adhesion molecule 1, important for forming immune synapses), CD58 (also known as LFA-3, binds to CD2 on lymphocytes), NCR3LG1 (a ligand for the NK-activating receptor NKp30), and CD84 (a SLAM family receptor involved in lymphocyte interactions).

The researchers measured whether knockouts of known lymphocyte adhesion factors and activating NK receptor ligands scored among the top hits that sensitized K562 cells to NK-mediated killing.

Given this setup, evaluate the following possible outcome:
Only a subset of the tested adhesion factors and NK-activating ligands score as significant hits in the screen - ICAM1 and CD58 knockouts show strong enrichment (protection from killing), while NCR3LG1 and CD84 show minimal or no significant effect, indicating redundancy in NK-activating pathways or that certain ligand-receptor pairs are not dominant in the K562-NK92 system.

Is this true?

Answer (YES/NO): NO